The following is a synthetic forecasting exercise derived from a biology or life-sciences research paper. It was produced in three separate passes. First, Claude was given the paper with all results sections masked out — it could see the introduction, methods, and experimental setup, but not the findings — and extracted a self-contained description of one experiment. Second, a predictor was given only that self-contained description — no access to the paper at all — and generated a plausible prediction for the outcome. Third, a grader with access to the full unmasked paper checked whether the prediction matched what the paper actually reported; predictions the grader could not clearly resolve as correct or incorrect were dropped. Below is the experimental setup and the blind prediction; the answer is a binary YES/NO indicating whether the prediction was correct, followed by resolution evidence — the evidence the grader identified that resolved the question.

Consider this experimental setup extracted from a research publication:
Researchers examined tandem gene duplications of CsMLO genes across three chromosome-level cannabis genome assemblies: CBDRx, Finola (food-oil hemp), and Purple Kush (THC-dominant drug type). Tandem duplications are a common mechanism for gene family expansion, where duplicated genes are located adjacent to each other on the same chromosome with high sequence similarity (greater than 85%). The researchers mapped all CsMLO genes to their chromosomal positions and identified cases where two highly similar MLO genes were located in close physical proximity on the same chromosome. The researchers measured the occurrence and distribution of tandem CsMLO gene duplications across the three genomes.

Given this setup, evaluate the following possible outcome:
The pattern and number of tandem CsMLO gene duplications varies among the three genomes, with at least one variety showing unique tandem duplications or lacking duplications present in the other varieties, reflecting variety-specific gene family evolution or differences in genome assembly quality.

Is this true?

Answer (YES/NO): YES